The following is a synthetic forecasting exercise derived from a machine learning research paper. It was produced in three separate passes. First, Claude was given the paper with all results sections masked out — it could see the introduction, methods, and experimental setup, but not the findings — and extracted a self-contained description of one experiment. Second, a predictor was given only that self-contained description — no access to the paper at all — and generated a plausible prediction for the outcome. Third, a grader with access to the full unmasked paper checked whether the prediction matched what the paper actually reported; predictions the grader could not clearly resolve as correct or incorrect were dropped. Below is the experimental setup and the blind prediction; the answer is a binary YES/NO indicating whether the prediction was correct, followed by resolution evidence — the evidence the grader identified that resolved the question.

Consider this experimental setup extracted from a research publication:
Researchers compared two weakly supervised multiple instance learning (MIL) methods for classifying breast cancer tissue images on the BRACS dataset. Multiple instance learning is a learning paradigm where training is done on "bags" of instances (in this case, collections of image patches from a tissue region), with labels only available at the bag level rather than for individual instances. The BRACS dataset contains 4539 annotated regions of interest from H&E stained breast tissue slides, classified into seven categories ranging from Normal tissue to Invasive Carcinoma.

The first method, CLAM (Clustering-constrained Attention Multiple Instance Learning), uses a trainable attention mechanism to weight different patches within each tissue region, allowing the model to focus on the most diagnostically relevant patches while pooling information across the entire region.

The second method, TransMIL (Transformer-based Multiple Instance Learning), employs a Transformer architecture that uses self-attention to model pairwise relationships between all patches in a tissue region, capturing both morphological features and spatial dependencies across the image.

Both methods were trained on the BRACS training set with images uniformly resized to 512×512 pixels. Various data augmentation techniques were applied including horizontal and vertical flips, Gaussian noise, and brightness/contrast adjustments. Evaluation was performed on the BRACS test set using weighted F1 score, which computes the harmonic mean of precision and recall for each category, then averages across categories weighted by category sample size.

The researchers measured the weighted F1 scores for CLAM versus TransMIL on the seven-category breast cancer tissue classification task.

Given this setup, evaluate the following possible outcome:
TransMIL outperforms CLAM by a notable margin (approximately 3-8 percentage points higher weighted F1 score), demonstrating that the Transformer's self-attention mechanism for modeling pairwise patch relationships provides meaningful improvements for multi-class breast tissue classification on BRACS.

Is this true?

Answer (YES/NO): NO